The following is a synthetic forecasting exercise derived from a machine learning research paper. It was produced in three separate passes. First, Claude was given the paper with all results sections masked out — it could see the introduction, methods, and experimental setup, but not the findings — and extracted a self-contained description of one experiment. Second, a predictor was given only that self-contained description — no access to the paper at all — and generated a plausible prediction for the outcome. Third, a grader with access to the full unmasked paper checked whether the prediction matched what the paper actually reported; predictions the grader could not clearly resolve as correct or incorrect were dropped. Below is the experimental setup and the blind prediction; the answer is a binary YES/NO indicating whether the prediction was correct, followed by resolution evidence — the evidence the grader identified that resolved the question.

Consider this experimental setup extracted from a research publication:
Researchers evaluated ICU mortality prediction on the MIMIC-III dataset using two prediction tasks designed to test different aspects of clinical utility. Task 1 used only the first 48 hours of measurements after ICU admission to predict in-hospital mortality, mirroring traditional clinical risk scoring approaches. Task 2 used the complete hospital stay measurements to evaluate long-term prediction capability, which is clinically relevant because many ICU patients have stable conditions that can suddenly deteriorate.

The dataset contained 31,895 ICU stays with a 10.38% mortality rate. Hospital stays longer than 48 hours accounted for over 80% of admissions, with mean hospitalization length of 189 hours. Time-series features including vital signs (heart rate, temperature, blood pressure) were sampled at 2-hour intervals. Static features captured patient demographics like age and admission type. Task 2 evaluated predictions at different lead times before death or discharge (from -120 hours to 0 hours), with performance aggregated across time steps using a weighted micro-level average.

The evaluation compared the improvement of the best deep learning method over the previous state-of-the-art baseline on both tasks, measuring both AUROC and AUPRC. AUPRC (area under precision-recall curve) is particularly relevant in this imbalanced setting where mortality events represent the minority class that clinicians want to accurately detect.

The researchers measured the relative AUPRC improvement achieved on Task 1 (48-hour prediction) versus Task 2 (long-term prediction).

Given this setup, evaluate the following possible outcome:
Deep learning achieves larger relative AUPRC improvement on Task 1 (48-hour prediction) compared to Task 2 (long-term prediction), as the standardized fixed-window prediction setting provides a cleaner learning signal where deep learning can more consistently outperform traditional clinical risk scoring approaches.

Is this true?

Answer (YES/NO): NO